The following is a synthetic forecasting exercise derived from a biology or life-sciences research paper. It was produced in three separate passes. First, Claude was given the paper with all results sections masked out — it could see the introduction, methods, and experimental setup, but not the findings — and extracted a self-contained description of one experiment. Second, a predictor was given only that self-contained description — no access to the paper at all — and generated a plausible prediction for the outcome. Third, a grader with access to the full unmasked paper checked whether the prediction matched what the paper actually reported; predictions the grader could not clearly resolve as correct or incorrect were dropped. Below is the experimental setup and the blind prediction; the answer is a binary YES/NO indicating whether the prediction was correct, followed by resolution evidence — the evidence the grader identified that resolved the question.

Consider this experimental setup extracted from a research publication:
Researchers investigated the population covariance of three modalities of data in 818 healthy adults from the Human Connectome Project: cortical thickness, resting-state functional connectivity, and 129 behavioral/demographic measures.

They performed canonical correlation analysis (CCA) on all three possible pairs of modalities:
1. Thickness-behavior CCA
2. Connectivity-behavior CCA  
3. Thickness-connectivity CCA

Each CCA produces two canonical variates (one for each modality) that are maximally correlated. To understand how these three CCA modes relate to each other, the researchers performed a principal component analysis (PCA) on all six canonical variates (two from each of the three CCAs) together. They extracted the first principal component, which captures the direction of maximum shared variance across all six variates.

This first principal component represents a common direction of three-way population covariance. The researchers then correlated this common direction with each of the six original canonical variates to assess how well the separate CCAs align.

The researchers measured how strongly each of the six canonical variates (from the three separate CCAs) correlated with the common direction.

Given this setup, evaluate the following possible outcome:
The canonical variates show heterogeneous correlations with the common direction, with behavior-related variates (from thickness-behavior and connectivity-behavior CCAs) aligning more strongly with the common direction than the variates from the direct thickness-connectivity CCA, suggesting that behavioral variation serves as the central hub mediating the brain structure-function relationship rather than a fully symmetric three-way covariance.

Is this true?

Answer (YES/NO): NO